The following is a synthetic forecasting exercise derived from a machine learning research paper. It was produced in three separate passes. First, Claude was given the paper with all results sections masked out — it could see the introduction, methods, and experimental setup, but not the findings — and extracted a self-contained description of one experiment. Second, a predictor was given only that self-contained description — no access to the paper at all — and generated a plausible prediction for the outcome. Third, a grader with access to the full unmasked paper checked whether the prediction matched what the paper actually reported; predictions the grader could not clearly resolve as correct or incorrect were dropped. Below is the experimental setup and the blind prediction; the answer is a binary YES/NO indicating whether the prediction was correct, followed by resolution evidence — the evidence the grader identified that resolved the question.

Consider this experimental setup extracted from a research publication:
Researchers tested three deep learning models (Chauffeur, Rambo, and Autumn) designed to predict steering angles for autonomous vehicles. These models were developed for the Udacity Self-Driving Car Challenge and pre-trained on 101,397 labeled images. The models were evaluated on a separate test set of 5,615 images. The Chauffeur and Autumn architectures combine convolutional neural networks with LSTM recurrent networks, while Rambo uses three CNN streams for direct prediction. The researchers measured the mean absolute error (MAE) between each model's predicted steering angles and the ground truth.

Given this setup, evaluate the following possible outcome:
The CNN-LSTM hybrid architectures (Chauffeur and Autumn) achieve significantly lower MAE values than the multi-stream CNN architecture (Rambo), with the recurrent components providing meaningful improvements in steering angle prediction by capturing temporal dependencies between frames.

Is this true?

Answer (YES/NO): NO